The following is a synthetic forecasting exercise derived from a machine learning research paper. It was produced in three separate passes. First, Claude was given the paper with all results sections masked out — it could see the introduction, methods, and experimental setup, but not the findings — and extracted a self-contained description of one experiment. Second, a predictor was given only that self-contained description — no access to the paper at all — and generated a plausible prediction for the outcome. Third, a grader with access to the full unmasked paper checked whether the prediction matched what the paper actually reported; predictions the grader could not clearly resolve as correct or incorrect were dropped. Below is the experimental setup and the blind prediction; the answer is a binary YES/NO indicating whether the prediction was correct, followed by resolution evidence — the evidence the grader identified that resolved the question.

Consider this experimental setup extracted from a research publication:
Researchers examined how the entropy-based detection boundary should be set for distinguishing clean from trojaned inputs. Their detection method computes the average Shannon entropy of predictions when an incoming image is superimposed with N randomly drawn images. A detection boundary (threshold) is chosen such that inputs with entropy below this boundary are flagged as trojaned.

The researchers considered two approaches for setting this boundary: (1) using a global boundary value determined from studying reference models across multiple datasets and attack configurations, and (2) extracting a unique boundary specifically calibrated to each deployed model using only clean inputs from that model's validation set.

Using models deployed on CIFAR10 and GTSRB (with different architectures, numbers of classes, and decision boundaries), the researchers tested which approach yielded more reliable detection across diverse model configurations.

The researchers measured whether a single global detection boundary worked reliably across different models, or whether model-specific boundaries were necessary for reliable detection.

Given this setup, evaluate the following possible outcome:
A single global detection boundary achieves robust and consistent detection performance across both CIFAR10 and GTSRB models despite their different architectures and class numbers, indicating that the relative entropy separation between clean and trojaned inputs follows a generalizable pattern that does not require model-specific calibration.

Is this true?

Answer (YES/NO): NO